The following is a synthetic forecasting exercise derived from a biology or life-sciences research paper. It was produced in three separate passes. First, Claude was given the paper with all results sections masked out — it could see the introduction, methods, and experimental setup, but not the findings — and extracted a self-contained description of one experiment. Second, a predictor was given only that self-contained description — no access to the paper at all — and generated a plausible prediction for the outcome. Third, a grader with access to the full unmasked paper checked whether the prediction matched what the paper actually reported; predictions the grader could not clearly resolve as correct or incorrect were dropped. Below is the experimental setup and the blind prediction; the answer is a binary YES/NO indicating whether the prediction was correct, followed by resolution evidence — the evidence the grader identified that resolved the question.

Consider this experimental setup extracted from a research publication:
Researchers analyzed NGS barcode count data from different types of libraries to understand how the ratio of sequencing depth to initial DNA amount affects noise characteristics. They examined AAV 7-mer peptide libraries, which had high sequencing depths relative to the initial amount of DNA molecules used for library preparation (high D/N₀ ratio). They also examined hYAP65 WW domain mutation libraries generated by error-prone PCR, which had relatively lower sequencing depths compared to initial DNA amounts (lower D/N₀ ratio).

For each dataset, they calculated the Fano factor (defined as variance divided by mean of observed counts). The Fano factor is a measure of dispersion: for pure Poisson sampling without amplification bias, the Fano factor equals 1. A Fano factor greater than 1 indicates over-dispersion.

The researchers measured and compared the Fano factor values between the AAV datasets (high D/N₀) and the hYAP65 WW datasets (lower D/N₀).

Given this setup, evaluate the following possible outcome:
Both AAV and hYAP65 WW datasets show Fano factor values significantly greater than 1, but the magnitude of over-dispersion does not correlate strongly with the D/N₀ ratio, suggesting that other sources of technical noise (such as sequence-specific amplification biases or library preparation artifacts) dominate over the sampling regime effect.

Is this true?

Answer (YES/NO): NO